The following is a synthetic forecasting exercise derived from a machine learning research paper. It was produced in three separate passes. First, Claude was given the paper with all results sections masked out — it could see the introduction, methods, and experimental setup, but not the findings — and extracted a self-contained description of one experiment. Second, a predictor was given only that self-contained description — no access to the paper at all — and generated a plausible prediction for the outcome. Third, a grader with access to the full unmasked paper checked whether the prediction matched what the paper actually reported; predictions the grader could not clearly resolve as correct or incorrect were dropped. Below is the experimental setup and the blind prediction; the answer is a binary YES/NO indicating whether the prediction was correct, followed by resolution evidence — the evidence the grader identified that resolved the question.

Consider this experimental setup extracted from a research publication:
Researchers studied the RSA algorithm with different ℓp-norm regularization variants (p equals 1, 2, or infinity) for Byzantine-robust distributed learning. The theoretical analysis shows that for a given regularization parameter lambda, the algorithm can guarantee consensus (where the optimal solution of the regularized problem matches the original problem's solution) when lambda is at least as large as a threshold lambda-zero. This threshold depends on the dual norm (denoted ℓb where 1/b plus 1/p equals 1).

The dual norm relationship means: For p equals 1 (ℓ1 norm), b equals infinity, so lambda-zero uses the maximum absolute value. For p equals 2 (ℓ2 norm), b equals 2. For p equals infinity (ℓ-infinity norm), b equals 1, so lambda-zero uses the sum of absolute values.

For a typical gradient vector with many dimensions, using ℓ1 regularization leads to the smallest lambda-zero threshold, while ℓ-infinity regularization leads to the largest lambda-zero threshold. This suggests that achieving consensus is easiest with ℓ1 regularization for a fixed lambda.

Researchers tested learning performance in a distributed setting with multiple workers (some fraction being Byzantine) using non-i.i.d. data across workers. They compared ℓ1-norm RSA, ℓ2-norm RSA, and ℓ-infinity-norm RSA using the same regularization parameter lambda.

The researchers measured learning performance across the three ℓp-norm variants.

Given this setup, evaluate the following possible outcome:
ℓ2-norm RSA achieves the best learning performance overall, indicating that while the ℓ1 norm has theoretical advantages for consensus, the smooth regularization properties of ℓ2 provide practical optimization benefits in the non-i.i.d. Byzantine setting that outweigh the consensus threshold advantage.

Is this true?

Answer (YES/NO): NO